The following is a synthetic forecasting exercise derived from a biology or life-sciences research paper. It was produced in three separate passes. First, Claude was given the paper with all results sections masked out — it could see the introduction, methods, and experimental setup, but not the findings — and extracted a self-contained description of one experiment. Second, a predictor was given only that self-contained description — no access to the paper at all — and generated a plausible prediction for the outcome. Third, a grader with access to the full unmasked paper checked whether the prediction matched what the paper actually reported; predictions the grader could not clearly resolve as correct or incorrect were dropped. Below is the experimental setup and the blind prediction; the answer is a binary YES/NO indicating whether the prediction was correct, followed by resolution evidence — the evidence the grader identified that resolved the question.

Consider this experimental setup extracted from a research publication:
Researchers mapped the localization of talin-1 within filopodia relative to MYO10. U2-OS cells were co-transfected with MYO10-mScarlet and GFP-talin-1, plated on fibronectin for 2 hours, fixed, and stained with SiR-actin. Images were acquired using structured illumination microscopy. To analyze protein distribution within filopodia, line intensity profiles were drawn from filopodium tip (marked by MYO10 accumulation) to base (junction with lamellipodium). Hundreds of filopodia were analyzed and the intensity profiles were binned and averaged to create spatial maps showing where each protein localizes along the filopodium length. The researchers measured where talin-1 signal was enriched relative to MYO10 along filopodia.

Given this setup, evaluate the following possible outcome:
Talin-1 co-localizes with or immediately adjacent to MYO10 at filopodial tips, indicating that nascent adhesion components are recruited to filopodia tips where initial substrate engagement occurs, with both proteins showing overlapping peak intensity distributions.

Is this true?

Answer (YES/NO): YES